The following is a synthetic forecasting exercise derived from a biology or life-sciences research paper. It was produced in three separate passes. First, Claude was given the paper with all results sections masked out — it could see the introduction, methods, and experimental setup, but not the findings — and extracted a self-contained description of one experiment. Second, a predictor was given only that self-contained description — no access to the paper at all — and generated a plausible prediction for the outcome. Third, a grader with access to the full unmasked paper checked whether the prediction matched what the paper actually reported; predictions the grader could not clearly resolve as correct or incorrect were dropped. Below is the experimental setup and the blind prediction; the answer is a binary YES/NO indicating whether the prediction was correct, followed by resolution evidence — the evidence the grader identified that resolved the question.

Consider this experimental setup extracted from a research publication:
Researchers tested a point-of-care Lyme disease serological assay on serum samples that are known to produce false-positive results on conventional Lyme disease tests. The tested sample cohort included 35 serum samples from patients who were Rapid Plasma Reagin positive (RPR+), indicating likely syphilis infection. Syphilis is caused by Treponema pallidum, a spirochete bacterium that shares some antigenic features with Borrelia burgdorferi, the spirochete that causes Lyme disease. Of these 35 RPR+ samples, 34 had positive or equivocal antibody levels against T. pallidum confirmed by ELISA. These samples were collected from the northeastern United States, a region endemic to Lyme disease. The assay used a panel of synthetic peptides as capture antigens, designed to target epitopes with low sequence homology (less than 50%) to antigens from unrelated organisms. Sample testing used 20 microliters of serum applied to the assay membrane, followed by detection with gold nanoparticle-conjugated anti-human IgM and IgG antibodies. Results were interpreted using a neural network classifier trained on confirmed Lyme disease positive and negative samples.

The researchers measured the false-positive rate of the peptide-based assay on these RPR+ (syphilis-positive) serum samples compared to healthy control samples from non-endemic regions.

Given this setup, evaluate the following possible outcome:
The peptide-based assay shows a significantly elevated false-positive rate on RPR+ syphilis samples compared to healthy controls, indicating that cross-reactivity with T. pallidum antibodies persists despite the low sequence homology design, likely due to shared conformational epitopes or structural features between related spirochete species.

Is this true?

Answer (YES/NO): NO